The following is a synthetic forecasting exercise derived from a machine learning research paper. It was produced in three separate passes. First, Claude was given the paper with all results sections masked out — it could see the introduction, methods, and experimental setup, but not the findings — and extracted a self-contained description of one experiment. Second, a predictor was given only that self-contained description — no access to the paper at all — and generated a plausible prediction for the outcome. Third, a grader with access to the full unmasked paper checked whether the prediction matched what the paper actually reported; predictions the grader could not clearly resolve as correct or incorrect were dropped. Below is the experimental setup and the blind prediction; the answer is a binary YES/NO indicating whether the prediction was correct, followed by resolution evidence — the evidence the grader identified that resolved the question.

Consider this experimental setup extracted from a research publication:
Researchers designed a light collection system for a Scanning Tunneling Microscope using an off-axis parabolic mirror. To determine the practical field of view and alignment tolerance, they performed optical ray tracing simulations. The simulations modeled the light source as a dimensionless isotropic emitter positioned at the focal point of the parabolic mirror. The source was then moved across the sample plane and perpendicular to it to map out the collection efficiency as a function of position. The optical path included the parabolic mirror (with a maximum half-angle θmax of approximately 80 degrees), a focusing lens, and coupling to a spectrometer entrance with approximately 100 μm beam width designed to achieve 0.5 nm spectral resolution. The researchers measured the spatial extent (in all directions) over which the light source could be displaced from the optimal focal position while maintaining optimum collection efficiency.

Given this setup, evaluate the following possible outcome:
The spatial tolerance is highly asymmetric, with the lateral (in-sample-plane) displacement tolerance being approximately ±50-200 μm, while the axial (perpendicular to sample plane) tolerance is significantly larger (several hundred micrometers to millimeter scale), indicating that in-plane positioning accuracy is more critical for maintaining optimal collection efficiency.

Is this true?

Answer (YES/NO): NO